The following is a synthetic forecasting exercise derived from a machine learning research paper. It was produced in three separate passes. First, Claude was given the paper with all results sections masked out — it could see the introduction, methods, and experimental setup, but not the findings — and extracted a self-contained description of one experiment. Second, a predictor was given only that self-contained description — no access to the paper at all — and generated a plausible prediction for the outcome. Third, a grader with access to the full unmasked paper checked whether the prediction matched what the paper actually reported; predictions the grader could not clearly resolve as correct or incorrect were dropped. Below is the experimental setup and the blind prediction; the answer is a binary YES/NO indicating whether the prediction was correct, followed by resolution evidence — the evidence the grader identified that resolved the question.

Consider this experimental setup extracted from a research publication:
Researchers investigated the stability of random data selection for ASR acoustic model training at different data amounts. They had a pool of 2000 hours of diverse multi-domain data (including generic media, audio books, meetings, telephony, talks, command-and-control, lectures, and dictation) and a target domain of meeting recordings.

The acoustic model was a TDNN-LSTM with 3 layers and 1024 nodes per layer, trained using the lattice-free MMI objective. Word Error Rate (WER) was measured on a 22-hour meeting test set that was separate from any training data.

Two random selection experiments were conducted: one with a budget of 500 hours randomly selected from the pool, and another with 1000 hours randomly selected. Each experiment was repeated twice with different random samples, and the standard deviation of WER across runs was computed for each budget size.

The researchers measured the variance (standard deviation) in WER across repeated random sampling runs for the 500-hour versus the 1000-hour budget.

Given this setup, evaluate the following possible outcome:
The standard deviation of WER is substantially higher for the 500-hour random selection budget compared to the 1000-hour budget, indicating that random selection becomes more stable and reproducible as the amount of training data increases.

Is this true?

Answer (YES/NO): YES